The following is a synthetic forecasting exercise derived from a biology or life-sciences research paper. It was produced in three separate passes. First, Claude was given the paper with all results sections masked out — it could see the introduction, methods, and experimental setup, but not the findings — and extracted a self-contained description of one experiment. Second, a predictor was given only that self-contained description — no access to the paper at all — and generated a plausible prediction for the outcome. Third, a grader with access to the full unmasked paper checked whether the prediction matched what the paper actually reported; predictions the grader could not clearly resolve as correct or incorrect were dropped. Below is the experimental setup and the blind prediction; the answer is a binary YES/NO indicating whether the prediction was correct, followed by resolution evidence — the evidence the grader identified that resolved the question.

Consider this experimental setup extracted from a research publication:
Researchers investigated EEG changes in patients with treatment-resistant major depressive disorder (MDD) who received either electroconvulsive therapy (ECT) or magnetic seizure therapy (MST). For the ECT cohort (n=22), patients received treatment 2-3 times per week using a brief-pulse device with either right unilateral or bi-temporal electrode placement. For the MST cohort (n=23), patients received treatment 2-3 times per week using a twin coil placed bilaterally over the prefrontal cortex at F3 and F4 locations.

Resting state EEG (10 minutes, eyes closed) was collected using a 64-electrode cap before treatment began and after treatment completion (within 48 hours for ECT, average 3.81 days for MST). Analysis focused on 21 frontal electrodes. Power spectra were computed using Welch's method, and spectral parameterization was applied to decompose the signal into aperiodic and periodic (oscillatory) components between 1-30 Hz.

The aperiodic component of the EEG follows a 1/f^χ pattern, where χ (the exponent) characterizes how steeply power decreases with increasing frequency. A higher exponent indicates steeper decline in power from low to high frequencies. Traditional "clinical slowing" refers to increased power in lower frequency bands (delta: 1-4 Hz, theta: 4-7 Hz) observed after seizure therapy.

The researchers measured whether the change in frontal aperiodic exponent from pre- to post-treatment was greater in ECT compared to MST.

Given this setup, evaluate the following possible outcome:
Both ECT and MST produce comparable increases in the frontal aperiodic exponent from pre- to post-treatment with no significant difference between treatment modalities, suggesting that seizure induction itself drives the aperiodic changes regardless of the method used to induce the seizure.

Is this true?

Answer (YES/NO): NO